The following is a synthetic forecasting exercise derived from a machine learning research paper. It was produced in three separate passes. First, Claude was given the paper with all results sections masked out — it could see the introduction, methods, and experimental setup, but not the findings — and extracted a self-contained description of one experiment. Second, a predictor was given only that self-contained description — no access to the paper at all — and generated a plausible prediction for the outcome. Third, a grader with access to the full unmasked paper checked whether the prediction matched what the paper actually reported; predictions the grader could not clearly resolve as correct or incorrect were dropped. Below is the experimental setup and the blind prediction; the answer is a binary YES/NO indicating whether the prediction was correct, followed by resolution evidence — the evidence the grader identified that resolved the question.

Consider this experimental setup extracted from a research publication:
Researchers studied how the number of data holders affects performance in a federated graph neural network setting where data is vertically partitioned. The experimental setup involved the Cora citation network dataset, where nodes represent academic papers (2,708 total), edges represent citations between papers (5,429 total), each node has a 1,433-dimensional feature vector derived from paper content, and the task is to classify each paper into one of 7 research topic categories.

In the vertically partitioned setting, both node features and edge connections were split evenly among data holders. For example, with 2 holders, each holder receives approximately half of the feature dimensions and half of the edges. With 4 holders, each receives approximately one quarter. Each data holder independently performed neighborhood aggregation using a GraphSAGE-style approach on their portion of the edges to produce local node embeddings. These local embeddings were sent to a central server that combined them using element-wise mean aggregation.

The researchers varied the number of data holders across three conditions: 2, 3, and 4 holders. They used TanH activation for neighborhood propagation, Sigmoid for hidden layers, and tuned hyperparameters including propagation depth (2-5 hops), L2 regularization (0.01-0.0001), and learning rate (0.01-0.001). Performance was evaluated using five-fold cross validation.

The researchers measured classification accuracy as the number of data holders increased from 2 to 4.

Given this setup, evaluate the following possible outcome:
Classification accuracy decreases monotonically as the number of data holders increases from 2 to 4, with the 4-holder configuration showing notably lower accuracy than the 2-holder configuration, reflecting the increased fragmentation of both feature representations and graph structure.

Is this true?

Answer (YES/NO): YES